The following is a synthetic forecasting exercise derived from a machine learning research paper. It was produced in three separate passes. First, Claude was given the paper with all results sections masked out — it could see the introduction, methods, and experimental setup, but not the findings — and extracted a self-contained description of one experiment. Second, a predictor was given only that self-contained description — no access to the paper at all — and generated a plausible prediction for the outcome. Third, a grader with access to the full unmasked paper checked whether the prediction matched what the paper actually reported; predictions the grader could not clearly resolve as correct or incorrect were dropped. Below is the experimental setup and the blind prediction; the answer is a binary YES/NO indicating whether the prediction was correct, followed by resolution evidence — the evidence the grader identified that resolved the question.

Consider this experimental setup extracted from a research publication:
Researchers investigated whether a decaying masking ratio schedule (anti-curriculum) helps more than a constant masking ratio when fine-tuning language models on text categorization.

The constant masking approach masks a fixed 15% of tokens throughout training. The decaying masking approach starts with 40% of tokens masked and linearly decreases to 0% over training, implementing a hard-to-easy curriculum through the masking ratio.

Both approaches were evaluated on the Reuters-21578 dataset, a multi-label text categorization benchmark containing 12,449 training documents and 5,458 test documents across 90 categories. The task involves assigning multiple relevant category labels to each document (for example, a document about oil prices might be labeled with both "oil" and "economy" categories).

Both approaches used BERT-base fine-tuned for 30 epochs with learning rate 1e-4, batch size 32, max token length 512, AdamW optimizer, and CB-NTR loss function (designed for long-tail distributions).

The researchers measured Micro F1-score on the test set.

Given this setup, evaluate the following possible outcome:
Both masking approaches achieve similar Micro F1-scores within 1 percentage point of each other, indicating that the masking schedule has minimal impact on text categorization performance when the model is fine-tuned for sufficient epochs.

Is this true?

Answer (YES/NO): YES